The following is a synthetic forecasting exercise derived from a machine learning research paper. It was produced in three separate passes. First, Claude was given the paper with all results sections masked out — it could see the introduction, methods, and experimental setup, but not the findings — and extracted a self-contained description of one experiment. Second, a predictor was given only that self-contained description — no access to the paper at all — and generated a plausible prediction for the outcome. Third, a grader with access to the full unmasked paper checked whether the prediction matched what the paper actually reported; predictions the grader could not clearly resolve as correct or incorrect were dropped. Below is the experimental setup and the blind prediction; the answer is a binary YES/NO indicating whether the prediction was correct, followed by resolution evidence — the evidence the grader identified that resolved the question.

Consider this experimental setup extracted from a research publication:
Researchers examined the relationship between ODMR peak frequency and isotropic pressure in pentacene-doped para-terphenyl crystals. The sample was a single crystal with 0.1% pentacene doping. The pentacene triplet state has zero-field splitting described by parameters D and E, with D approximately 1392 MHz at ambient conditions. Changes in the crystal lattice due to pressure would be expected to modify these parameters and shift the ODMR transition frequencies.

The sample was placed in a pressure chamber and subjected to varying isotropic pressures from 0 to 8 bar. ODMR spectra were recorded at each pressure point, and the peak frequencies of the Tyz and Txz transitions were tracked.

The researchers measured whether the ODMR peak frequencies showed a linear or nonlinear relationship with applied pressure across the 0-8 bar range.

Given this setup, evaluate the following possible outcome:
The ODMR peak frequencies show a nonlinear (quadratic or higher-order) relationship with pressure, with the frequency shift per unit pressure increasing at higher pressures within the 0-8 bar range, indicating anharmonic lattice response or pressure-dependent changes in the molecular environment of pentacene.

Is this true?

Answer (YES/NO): NO